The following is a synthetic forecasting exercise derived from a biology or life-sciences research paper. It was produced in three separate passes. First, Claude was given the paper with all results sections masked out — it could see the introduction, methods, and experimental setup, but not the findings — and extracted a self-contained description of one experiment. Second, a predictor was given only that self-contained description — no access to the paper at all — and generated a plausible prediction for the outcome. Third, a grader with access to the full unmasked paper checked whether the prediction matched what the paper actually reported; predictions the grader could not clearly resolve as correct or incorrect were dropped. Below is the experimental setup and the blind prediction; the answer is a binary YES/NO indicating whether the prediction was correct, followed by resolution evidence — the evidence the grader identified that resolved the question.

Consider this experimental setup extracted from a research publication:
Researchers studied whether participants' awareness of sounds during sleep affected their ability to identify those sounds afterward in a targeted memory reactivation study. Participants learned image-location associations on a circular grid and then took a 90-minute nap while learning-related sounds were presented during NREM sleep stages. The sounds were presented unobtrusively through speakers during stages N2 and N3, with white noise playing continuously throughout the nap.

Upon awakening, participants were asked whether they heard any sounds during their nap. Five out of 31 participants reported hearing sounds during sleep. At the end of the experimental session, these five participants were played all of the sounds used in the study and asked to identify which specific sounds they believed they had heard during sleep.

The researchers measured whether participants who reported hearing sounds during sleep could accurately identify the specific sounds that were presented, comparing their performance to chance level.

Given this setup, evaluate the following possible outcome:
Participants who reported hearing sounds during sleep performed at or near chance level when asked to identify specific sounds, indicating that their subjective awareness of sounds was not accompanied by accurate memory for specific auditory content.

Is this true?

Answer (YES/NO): YES